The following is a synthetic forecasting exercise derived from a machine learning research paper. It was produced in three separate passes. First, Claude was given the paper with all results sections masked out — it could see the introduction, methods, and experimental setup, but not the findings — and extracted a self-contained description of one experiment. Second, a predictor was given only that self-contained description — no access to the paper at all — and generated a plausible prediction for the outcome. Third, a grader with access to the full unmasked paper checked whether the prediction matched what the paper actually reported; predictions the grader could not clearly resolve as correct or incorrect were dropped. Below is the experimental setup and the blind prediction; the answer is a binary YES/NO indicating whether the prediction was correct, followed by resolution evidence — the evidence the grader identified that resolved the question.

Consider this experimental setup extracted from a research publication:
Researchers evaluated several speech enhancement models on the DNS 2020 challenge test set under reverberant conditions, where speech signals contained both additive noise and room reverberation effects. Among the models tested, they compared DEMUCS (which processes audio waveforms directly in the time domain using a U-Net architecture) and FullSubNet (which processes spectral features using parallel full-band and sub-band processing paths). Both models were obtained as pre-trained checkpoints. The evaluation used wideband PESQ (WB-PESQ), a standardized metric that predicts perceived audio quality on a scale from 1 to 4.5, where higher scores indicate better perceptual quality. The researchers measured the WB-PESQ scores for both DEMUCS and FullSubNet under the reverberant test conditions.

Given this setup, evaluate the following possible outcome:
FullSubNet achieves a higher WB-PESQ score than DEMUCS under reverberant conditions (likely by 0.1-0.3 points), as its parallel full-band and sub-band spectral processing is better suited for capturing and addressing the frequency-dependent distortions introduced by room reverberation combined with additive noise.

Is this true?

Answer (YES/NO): NO